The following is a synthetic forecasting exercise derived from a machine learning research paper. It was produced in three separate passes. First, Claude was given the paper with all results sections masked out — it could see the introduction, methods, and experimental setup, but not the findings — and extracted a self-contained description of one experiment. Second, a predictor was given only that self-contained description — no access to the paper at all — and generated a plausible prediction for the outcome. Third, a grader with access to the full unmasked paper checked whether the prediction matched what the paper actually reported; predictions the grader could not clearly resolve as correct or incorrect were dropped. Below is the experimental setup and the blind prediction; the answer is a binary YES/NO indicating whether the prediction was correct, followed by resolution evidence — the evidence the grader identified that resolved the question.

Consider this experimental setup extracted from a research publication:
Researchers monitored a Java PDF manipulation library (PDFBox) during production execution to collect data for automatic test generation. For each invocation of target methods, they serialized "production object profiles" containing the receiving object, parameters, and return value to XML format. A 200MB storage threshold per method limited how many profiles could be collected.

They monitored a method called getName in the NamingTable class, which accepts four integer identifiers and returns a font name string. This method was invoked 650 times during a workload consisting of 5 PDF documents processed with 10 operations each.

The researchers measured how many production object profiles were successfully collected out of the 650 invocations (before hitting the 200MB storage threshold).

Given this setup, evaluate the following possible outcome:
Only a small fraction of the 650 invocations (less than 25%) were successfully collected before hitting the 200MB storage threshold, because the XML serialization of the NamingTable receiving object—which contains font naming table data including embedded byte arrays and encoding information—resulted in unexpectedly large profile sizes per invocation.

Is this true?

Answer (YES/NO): NO